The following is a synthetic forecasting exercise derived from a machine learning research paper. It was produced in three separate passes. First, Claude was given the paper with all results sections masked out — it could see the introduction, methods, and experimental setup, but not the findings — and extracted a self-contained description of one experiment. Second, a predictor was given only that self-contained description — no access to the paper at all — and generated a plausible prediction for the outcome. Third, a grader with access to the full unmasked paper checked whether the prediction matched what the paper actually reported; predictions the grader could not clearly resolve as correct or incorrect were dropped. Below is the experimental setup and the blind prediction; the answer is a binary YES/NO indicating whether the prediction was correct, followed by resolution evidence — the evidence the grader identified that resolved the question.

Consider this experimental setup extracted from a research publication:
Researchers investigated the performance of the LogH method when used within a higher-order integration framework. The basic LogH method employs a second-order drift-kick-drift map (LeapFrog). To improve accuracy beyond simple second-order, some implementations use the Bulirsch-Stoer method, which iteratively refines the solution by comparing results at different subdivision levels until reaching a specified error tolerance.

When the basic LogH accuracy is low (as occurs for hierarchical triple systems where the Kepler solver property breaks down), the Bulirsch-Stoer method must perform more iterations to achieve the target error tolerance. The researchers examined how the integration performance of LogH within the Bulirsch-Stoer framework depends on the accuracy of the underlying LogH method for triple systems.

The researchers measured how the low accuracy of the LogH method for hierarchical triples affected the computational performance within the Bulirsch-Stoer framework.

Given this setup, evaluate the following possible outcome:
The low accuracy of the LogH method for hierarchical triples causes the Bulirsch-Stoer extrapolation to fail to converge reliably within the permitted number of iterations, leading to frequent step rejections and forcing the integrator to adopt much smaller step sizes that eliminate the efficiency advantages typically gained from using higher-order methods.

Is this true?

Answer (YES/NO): NO